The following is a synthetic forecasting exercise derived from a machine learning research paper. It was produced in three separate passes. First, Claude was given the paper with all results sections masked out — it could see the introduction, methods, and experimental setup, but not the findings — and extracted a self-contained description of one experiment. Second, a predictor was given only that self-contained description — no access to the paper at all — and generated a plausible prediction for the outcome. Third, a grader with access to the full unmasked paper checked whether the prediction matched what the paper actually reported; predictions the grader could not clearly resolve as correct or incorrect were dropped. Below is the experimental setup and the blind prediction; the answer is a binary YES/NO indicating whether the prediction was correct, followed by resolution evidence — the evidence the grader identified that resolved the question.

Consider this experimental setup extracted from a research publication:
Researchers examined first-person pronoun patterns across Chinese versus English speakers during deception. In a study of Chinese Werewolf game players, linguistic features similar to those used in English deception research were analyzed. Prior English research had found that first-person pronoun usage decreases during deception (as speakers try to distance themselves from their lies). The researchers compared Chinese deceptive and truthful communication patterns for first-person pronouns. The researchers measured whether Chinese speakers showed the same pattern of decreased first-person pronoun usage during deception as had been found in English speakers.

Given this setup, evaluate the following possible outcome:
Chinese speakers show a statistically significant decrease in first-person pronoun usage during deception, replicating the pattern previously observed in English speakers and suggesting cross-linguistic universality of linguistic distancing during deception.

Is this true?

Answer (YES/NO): NO